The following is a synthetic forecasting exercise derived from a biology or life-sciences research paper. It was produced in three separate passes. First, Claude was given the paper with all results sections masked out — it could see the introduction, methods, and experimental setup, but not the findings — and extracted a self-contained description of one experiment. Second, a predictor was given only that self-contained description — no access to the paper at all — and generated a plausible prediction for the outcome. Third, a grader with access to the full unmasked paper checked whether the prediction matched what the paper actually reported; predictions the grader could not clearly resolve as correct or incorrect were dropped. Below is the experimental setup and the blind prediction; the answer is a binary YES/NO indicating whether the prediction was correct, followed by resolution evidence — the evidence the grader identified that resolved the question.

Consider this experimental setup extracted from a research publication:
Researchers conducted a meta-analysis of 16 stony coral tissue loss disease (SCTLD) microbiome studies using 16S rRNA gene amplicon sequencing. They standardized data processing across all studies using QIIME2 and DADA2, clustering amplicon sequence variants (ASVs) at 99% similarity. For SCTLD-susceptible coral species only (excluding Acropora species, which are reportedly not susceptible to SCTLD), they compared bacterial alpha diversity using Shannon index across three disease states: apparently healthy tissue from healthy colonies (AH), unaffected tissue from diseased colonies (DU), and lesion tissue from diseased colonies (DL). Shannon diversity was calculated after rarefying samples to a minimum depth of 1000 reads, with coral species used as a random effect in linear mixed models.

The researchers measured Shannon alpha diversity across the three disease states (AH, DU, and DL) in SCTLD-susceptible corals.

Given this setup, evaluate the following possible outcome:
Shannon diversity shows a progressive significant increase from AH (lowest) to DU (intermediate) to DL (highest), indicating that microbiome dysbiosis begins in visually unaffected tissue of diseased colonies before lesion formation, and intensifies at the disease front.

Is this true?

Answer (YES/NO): NO